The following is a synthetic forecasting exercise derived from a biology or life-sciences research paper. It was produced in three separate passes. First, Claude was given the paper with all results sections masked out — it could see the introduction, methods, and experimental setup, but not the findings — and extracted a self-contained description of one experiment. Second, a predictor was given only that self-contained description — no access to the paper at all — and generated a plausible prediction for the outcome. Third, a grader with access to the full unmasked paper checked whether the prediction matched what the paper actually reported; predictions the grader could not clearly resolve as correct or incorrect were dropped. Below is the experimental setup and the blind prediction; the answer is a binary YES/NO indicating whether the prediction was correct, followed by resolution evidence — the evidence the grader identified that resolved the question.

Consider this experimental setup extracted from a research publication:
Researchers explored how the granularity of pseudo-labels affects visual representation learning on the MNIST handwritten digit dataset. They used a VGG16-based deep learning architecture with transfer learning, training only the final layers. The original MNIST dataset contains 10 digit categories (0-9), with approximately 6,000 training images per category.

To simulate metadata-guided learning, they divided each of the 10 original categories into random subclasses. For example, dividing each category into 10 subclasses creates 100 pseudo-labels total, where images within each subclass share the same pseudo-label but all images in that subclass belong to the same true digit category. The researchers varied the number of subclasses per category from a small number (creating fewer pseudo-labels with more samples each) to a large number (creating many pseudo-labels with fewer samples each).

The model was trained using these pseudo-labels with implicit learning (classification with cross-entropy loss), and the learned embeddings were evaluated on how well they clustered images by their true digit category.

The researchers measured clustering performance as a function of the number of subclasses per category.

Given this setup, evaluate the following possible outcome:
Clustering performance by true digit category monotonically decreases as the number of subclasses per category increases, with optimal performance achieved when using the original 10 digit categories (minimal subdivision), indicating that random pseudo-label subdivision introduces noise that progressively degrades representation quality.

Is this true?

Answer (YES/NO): YES